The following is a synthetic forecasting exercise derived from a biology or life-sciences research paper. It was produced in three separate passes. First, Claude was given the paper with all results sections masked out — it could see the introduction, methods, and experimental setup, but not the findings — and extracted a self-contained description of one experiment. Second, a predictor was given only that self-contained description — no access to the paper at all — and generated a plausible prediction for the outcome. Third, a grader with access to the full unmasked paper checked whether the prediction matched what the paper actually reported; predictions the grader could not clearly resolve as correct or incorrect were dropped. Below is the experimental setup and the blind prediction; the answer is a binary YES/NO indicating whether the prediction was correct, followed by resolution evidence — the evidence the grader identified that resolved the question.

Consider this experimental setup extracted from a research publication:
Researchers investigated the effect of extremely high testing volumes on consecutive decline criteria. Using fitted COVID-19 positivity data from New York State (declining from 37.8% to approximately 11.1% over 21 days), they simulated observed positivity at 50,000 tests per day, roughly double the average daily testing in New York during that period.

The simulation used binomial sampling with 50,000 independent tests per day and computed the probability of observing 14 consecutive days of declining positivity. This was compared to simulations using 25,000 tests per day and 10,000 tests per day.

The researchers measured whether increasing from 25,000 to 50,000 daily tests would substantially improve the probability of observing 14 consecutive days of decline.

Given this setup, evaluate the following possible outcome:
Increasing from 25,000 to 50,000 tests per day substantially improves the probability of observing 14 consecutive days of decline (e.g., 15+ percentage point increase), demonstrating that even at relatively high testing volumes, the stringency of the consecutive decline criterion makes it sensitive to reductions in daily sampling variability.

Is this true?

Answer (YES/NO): NO